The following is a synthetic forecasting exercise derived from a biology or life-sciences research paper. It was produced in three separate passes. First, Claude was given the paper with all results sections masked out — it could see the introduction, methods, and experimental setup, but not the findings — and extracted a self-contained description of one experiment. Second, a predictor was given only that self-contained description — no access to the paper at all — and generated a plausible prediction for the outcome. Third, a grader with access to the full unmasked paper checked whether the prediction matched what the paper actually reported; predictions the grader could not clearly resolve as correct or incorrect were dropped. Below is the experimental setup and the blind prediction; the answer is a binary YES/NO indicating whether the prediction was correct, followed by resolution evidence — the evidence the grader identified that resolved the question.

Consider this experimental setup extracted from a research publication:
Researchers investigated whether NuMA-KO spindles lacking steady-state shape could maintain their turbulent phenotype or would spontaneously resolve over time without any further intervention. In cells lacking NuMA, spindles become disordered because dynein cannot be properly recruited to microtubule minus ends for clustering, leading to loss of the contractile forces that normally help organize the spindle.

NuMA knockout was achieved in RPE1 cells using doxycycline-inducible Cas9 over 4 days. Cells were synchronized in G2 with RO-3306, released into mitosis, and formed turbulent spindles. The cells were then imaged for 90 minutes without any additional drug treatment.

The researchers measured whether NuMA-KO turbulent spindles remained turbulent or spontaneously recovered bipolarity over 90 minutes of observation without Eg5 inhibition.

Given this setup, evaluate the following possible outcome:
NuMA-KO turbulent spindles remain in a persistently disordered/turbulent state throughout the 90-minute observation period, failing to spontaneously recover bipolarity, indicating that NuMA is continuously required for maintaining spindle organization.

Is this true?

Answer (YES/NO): YES